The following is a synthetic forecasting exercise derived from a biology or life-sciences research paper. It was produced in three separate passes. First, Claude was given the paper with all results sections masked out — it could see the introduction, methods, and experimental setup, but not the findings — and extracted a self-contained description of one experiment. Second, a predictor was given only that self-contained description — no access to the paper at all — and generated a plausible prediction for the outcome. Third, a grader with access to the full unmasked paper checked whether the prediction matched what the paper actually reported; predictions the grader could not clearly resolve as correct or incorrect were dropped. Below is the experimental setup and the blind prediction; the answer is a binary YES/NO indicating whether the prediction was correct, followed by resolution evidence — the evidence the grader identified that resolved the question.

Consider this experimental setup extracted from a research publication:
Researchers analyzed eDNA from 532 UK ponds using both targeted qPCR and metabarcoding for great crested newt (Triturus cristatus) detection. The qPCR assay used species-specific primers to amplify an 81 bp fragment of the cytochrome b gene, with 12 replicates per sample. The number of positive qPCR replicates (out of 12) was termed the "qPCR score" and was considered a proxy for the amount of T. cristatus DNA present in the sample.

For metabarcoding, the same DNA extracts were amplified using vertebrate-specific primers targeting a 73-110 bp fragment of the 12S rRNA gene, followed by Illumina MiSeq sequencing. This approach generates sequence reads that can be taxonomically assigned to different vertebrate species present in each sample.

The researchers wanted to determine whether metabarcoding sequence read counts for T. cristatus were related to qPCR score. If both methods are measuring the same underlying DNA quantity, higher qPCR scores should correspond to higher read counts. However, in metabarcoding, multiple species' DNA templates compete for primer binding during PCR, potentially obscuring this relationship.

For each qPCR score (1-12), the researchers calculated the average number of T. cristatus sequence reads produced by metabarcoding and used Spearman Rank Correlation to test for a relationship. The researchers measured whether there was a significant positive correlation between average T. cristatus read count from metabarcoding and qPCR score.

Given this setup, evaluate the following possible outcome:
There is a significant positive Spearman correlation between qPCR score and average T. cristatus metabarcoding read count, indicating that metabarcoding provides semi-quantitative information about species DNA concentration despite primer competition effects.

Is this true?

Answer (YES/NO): YES